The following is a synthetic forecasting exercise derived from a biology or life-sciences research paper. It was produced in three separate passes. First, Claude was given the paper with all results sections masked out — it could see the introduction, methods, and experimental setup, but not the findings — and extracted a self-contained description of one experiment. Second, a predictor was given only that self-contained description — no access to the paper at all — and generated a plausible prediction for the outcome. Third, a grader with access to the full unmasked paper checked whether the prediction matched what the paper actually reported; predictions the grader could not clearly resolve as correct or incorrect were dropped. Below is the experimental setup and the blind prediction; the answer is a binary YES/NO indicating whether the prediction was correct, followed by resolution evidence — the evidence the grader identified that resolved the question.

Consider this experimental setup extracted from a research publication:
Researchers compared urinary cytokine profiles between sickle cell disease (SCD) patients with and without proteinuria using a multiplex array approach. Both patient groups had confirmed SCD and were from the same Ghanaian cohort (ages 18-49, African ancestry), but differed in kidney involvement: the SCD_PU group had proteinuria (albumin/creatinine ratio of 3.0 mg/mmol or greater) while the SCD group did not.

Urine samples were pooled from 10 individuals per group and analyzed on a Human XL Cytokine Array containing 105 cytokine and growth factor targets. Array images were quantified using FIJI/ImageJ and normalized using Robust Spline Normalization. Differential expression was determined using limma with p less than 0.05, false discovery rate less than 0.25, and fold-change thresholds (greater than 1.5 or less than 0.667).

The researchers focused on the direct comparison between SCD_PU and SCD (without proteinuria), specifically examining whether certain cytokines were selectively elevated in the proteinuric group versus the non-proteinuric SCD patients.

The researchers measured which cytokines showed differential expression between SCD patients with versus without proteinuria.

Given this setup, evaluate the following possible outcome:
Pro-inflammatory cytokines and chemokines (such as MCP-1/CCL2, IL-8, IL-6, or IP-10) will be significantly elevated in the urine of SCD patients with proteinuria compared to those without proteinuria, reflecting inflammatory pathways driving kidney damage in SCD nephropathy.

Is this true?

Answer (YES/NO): NO